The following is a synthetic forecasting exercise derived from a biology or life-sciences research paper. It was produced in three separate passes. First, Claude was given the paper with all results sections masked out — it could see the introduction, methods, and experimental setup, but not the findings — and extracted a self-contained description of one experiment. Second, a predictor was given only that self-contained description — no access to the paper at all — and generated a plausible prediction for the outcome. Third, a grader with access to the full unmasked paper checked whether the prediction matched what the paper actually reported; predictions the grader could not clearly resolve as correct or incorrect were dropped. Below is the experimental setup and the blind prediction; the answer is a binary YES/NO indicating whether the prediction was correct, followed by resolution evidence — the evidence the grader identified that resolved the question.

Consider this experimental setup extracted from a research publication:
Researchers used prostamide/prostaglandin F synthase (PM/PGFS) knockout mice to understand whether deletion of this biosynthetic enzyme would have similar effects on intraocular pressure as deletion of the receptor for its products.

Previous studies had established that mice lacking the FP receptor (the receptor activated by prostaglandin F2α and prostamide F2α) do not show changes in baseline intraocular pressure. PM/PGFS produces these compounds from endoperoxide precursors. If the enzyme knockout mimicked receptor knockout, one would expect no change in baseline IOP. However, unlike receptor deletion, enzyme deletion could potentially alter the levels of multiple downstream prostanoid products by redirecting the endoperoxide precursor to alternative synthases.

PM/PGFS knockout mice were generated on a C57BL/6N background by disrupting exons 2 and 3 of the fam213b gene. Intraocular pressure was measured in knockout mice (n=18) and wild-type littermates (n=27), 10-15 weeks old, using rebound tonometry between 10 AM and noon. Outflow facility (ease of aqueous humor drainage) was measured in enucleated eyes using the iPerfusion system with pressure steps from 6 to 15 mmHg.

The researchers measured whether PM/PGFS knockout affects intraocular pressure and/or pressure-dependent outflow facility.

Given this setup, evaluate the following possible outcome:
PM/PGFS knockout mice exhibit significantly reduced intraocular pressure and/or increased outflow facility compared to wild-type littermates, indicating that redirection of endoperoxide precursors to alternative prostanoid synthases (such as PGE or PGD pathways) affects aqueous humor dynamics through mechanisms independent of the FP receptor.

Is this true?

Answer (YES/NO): NO